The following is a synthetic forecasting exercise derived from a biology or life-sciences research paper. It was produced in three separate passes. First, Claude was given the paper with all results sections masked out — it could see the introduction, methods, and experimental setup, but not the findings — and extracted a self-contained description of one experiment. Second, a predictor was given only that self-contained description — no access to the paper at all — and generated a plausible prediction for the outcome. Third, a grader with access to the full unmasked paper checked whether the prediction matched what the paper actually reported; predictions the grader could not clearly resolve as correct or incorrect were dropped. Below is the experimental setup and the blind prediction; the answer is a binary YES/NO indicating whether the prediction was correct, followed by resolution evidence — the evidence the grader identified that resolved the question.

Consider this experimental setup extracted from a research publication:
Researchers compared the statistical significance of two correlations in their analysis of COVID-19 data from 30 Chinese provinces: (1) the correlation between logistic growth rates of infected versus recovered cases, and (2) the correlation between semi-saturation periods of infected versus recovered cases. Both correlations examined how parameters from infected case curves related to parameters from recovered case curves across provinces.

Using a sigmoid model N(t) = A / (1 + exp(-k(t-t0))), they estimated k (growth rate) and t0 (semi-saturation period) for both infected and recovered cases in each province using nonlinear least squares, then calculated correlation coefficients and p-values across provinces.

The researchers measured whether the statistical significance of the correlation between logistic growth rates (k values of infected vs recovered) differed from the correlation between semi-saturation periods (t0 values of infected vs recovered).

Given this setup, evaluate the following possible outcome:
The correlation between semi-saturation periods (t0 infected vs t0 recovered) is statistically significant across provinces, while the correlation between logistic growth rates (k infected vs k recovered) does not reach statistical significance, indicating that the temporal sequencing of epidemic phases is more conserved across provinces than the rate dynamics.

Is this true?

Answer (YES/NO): NO